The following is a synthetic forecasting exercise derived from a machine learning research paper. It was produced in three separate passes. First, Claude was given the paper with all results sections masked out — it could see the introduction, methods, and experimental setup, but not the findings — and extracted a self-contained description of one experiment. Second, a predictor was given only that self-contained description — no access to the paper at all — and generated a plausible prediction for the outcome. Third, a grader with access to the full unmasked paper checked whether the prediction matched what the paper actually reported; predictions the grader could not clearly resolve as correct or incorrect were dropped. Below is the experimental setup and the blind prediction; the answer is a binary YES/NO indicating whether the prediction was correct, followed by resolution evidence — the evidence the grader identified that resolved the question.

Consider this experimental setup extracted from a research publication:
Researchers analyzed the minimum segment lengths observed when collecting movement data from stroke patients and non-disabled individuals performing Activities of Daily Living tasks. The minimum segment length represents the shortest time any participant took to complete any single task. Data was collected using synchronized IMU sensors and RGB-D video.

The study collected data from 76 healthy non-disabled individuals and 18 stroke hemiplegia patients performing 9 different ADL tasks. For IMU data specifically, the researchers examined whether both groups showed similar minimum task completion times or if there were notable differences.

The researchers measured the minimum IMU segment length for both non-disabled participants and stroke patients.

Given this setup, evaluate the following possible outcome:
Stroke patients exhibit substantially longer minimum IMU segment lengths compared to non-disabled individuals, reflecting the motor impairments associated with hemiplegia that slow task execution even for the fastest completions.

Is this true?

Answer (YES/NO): NO